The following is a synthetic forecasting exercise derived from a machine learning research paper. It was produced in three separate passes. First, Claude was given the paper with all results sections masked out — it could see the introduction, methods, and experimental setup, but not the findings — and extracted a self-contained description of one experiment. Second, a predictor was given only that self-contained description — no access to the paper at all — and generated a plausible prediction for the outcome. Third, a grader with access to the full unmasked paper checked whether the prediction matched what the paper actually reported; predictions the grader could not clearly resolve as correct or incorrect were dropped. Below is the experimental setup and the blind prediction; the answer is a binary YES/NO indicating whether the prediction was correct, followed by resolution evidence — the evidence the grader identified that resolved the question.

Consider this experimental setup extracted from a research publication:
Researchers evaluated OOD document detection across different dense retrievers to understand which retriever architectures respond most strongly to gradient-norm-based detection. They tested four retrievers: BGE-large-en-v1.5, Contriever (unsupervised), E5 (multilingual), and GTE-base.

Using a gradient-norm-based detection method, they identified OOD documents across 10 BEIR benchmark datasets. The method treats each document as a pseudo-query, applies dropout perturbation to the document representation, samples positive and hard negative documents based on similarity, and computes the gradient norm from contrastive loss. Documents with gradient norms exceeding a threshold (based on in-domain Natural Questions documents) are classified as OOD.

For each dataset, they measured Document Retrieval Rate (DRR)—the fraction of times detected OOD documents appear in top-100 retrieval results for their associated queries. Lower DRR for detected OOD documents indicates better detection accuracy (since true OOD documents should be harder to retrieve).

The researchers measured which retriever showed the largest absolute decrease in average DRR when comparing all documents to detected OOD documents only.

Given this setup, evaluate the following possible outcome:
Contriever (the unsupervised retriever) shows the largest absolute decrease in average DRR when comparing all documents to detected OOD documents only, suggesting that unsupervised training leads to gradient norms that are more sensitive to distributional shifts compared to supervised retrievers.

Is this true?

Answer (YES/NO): NO